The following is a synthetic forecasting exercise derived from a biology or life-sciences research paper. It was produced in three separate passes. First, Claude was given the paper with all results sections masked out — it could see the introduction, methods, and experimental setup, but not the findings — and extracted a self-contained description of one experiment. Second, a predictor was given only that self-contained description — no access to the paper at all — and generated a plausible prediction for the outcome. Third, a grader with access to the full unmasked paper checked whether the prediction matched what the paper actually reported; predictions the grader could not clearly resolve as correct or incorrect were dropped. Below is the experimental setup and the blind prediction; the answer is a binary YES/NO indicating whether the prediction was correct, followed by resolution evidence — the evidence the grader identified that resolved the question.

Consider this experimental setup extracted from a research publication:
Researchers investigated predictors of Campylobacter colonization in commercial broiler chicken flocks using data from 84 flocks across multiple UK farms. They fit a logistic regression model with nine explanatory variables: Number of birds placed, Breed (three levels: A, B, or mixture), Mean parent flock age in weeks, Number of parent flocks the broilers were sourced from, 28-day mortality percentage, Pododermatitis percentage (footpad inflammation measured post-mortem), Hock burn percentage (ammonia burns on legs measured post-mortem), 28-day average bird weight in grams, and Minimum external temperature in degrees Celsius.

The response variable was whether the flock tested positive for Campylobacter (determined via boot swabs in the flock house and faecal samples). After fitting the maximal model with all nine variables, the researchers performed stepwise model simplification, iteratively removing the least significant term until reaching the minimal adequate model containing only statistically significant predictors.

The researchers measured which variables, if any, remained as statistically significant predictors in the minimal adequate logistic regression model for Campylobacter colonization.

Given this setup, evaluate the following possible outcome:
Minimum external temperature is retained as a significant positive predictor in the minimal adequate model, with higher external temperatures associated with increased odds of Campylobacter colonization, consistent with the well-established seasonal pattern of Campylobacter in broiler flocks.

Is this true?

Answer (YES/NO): YES